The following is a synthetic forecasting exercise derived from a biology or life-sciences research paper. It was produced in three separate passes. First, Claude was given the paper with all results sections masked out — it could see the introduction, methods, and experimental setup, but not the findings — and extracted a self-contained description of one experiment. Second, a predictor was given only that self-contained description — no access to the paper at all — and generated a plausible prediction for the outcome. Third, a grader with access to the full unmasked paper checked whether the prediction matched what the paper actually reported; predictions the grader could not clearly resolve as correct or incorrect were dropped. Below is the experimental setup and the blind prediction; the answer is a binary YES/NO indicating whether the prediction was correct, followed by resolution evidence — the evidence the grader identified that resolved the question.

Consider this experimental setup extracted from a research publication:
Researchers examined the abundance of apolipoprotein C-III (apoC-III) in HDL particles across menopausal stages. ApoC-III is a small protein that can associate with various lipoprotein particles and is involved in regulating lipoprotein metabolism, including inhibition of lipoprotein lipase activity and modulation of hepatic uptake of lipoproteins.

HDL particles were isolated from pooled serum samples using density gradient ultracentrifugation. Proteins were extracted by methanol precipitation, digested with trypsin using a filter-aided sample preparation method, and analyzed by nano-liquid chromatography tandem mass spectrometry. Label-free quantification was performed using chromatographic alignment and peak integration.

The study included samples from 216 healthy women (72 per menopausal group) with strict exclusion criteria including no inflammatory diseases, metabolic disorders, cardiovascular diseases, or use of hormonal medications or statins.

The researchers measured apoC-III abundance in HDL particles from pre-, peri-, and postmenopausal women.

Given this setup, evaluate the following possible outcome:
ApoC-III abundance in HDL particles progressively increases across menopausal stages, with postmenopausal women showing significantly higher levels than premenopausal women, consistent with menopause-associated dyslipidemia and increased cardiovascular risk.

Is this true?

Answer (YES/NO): NO